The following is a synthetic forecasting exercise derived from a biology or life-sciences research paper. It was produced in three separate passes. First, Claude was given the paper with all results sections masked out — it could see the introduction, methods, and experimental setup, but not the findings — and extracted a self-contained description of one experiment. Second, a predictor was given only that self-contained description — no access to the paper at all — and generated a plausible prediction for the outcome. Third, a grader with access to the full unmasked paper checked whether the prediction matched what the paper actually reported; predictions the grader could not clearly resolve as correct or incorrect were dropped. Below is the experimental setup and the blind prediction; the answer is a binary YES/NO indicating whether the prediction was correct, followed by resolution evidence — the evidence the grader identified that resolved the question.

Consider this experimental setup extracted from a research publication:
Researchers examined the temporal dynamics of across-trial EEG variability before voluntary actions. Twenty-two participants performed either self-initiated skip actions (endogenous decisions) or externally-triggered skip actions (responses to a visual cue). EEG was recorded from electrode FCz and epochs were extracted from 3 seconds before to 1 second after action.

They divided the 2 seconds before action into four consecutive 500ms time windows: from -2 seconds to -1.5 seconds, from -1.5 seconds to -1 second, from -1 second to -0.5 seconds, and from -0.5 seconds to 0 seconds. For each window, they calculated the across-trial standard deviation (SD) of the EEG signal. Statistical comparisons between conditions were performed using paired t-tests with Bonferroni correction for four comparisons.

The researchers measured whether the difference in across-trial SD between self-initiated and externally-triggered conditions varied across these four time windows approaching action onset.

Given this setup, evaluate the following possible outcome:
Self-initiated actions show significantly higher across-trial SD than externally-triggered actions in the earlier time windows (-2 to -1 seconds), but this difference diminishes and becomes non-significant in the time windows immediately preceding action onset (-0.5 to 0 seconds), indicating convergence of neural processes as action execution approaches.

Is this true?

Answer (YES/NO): NO